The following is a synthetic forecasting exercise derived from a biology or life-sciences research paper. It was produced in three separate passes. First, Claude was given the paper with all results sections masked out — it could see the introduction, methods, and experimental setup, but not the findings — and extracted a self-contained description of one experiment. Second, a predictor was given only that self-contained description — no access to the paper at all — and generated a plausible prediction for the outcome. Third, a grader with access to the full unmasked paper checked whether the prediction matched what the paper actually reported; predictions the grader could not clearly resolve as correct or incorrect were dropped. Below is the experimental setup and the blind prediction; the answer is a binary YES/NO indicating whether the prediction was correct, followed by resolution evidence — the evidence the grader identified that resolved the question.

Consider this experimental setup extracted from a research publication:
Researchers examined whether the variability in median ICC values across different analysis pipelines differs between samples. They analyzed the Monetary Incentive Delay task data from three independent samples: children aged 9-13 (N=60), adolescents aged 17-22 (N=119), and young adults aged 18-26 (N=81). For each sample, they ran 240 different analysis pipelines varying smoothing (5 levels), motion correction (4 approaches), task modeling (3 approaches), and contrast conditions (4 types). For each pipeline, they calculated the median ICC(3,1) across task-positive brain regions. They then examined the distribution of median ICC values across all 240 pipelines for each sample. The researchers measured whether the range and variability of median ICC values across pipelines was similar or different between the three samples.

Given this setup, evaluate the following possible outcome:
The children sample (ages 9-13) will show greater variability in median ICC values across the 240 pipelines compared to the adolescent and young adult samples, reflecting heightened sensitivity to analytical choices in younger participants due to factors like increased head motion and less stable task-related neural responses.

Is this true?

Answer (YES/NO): NO